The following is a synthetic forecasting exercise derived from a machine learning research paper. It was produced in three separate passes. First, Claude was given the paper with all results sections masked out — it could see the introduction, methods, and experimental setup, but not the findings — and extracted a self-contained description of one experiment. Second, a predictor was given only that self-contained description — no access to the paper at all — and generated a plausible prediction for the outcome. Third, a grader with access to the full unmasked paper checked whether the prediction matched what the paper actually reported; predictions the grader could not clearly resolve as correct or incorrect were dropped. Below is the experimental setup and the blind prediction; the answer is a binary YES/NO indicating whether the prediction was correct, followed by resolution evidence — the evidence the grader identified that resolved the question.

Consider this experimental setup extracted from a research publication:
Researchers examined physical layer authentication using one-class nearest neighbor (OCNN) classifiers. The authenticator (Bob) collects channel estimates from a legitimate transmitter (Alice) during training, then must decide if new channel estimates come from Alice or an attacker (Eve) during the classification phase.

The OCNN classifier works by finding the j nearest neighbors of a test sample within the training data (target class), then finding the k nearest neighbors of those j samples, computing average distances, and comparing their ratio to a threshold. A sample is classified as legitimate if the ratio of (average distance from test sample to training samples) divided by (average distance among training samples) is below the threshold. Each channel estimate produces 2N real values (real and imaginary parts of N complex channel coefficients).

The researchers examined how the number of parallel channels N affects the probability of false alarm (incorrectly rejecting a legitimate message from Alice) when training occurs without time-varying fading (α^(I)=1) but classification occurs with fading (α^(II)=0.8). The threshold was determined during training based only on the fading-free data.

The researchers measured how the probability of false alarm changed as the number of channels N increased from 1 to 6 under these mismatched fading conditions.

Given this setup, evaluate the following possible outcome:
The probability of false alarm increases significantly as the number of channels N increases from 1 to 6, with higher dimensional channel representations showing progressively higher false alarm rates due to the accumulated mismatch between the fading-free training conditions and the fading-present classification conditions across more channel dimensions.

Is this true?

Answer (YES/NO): YES